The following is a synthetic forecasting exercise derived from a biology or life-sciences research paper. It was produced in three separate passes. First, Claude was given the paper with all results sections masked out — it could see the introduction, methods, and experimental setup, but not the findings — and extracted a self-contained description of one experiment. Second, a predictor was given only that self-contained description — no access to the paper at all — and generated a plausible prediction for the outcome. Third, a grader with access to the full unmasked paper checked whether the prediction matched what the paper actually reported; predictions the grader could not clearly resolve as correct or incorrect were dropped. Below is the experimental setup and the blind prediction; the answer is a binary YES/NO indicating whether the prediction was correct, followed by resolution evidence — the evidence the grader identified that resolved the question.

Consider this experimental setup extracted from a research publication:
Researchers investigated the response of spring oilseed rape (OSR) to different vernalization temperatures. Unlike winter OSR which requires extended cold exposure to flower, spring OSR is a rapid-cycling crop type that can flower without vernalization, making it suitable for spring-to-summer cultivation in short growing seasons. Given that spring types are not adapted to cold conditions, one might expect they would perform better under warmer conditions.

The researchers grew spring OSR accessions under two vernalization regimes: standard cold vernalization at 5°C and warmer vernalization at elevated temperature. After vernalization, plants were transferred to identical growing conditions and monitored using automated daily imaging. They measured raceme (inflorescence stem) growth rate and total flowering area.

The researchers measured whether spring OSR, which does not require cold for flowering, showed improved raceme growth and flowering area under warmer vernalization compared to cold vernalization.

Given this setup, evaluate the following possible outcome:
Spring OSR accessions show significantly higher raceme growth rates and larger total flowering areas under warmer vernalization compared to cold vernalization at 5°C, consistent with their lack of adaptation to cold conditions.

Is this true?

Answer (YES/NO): NO